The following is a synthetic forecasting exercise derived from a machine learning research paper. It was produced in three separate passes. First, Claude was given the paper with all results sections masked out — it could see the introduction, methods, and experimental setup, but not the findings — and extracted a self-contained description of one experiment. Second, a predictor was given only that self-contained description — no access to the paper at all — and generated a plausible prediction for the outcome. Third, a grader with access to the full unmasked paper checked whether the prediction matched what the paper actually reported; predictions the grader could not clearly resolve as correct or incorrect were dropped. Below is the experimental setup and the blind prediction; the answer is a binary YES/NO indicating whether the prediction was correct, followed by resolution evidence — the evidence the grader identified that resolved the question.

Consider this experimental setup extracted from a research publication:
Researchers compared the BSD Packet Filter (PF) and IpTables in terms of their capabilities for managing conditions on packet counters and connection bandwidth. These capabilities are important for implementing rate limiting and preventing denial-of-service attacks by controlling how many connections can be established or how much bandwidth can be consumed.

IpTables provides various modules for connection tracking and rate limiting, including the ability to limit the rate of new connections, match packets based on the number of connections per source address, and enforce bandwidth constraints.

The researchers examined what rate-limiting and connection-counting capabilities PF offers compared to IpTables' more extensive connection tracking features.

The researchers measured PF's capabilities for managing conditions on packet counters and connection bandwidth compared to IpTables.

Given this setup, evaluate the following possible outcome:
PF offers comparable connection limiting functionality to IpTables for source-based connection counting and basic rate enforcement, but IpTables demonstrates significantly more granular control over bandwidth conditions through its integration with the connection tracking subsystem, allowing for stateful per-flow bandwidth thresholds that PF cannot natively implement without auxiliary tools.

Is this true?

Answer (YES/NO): NO